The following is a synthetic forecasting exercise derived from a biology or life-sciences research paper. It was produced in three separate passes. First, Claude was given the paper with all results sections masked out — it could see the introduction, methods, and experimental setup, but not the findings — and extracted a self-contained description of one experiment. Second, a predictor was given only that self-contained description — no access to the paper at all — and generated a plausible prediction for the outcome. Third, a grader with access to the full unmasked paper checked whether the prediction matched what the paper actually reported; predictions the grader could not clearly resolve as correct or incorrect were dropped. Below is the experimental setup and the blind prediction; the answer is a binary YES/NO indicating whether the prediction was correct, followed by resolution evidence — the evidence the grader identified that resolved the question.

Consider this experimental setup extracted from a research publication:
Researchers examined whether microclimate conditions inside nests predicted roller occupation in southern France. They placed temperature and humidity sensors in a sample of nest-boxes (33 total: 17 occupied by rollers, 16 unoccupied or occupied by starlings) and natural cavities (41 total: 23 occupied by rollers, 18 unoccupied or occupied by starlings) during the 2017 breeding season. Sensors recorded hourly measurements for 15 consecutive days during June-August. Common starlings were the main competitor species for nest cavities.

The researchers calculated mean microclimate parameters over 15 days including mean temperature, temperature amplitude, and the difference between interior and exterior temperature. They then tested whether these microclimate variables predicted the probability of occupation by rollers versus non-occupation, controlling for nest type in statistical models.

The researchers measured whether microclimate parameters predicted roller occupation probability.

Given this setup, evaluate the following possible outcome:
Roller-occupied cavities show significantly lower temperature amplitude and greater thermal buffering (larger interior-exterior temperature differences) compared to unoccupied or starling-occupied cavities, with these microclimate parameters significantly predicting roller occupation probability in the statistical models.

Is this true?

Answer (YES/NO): NO